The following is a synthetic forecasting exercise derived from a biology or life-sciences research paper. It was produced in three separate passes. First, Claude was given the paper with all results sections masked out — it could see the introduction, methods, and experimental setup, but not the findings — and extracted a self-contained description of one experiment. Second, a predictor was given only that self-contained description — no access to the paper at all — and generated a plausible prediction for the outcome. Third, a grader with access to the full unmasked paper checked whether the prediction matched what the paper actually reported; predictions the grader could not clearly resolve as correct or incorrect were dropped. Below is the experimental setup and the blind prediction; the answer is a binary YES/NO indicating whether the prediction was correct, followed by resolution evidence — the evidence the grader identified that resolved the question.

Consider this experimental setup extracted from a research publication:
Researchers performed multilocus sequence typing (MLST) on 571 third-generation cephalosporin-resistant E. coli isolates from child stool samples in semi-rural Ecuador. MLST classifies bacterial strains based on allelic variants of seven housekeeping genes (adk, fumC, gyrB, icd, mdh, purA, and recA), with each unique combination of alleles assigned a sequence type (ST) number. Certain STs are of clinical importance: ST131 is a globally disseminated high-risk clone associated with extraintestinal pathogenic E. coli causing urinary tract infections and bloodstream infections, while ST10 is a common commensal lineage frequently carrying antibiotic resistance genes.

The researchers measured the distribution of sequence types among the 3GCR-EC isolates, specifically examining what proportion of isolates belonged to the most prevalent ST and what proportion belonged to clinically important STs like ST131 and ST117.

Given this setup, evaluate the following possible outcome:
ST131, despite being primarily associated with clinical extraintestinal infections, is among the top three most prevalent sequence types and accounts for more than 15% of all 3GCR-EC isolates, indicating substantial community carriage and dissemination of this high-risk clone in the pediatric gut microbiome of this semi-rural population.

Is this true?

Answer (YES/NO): NO